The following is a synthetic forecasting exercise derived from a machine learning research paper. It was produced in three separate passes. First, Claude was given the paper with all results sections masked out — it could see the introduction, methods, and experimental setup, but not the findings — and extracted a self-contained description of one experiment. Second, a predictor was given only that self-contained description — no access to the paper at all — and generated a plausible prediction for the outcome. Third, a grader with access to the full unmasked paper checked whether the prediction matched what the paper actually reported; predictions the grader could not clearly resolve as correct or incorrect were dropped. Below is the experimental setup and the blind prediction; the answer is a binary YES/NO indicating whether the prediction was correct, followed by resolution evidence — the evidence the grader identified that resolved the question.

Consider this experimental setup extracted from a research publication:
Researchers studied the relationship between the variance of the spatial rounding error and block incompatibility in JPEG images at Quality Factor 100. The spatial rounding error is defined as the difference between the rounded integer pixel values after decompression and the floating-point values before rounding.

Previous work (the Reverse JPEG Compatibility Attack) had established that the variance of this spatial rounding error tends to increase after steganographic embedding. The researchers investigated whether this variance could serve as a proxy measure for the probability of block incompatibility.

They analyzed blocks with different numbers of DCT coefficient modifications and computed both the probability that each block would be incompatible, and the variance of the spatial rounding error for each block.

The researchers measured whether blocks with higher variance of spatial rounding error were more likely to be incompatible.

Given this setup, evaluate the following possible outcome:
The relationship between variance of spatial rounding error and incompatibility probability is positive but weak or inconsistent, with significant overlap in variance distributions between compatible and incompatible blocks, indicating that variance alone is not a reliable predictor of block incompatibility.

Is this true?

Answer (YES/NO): NO